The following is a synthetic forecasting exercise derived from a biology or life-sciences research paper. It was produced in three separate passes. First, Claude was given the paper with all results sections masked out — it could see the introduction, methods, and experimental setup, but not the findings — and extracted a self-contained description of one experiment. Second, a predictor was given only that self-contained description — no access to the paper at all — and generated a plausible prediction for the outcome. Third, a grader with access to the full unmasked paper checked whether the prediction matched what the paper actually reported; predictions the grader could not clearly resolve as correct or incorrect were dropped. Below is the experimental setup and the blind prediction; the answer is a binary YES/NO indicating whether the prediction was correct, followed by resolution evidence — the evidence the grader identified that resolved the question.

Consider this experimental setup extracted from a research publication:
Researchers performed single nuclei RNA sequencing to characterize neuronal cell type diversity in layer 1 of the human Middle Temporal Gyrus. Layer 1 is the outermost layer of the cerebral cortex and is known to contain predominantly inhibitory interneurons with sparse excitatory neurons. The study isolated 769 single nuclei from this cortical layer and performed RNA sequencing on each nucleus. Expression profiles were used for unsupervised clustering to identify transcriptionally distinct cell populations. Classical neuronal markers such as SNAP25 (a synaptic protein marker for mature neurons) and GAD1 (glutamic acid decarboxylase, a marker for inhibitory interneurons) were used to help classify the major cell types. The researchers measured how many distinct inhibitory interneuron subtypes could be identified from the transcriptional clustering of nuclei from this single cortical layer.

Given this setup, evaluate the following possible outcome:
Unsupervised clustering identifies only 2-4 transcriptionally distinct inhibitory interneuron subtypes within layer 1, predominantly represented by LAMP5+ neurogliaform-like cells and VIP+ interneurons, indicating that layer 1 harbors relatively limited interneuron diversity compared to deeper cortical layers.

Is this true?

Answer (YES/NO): NO